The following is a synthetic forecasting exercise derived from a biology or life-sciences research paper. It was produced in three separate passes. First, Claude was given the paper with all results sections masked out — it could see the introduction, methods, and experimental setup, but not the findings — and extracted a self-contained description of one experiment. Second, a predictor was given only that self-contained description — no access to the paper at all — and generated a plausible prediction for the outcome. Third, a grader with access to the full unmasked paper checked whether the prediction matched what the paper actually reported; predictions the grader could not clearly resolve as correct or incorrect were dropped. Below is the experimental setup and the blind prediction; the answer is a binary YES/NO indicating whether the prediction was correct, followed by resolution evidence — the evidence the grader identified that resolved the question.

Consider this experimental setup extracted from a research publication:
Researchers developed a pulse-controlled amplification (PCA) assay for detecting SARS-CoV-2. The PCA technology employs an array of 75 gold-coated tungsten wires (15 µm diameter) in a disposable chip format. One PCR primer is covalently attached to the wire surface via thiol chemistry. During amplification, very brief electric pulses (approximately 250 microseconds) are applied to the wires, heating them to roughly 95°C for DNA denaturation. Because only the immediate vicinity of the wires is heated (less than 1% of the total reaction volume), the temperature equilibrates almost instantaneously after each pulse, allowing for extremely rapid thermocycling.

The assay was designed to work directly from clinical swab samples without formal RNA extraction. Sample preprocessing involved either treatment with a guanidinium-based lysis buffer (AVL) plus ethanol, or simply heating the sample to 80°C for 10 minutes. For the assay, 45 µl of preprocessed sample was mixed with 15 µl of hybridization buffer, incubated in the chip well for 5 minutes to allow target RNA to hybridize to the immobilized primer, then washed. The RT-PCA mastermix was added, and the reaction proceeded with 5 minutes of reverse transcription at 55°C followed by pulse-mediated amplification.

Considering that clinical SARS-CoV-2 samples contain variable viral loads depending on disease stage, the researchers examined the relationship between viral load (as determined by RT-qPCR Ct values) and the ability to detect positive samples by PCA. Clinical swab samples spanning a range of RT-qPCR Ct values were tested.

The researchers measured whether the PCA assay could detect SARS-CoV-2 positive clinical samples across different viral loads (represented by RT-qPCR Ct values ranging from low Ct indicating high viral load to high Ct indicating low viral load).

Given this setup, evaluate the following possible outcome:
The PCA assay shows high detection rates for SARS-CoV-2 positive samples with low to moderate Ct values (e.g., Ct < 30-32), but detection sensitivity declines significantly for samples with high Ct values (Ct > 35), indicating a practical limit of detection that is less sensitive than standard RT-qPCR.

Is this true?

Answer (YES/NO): NO